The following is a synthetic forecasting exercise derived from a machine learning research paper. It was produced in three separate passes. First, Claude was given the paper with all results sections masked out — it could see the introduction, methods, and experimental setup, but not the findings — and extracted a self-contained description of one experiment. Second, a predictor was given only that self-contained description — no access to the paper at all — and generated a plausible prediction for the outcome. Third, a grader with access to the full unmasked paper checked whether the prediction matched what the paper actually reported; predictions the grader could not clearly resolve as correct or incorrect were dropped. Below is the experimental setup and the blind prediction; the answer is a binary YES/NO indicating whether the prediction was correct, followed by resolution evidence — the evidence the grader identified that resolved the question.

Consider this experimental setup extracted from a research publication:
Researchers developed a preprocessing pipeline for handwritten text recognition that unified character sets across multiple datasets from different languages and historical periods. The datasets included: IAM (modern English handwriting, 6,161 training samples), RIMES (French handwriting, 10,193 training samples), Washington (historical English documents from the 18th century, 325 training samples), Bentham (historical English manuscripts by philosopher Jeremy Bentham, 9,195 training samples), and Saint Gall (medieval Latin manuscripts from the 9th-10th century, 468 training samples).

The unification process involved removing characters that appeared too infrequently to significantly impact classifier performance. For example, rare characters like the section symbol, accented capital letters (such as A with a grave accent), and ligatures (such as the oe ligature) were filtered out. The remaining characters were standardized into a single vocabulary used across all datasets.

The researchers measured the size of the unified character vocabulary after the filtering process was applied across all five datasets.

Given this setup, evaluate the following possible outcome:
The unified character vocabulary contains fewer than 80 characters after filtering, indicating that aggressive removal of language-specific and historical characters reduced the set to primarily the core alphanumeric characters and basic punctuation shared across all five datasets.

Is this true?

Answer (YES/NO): NO